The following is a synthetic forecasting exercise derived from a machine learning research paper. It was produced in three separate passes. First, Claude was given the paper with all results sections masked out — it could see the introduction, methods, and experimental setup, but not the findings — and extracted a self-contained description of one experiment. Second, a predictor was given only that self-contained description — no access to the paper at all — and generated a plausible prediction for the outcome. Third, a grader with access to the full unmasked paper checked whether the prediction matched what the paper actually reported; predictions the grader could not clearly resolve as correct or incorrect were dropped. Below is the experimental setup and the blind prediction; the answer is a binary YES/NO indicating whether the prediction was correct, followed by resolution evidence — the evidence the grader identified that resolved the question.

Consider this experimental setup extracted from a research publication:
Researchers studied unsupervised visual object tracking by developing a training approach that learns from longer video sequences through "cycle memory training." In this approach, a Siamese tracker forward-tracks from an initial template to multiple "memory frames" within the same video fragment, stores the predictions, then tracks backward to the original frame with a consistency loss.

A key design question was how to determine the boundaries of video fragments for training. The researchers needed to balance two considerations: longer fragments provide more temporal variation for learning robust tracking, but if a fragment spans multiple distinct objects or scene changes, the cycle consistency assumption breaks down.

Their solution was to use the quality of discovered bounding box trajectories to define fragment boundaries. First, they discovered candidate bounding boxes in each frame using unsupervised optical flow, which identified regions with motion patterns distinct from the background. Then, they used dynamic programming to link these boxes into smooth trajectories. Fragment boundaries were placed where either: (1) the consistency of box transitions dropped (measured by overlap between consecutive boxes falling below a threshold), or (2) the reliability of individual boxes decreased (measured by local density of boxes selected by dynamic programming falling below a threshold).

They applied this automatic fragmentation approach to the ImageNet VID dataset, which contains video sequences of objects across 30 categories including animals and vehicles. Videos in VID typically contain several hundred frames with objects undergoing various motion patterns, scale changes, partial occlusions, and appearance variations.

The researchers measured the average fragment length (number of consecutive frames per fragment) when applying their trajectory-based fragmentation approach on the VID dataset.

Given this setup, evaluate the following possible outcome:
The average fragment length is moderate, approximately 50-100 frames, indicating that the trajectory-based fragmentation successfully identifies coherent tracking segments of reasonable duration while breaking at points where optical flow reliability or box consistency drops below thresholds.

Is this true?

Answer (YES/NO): YES